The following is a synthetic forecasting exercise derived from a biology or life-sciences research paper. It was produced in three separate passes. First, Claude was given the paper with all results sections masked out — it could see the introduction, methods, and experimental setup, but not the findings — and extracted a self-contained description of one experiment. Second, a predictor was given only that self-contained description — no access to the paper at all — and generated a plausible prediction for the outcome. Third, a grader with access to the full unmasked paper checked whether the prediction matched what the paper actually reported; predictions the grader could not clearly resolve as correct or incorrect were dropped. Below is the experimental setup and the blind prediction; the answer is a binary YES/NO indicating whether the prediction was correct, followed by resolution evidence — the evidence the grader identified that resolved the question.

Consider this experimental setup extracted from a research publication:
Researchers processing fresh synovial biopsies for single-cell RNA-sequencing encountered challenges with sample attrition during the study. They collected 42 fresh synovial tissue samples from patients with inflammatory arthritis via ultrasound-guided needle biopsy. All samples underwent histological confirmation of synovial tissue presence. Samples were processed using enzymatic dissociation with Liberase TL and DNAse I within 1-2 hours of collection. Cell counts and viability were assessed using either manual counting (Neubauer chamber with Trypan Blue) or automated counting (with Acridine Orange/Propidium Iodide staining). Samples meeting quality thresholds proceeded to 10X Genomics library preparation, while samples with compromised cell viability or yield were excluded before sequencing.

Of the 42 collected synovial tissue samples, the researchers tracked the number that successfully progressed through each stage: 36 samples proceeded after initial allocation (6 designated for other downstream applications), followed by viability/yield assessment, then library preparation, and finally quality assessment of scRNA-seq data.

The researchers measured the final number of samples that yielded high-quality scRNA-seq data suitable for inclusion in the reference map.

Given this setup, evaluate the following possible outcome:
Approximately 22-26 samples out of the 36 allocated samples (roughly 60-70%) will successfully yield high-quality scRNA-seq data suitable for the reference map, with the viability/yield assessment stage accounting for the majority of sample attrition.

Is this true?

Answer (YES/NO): YES